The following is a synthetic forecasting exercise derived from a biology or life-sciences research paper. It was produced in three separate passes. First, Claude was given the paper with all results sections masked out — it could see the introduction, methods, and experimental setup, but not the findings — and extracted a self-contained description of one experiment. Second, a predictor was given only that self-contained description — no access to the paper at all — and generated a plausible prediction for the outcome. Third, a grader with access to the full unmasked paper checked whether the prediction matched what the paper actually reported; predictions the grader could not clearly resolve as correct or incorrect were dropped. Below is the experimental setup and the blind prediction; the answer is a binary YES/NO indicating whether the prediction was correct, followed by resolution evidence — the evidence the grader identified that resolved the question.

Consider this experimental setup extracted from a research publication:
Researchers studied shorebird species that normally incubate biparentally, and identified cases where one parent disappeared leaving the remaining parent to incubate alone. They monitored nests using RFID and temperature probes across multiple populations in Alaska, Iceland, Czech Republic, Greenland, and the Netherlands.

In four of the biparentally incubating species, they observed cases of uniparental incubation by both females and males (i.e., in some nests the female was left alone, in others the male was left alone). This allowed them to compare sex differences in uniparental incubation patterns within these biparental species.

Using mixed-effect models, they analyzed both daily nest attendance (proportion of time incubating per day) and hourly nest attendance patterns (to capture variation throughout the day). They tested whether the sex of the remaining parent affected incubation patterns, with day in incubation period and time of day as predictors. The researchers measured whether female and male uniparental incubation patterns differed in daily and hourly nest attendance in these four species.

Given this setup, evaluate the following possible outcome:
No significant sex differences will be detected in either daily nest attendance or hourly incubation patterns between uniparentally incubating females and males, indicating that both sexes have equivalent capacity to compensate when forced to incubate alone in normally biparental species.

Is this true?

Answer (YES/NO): NO